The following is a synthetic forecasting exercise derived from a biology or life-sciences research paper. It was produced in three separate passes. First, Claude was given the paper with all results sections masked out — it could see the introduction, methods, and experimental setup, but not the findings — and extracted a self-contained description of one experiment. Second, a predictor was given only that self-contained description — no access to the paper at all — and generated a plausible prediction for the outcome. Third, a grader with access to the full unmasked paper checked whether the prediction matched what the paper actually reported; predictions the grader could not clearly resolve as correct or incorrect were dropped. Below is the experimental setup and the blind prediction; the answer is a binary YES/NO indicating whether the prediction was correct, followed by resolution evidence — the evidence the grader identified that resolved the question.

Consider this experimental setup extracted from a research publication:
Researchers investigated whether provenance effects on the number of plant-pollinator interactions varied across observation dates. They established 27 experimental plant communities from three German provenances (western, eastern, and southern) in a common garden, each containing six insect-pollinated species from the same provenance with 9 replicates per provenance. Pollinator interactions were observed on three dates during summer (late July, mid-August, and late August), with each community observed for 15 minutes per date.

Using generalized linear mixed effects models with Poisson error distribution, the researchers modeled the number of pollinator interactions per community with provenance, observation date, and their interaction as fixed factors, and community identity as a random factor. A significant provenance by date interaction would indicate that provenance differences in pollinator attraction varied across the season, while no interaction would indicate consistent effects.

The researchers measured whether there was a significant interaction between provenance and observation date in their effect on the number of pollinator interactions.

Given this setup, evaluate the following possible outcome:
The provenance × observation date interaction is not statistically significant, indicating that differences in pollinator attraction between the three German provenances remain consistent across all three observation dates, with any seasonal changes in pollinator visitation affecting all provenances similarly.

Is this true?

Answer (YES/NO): NO